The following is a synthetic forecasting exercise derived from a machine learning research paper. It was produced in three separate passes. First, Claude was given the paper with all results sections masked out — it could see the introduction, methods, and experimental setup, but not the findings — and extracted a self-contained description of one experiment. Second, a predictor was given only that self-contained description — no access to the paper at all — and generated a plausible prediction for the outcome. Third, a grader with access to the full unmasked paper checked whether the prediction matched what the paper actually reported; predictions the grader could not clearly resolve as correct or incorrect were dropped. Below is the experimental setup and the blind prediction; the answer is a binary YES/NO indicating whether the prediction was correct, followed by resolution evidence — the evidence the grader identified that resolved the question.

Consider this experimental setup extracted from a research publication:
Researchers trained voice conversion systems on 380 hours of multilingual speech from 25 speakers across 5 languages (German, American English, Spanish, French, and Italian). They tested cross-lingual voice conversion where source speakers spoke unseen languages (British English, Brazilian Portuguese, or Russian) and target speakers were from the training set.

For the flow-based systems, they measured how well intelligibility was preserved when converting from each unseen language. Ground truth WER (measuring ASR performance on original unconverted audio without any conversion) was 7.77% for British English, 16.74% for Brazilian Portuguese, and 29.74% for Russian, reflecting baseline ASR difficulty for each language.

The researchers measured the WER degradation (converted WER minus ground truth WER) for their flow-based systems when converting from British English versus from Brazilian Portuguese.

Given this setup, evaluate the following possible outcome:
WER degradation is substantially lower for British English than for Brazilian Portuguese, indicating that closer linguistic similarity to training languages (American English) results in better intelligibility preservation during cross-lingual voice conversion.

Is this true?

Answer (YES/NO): YES